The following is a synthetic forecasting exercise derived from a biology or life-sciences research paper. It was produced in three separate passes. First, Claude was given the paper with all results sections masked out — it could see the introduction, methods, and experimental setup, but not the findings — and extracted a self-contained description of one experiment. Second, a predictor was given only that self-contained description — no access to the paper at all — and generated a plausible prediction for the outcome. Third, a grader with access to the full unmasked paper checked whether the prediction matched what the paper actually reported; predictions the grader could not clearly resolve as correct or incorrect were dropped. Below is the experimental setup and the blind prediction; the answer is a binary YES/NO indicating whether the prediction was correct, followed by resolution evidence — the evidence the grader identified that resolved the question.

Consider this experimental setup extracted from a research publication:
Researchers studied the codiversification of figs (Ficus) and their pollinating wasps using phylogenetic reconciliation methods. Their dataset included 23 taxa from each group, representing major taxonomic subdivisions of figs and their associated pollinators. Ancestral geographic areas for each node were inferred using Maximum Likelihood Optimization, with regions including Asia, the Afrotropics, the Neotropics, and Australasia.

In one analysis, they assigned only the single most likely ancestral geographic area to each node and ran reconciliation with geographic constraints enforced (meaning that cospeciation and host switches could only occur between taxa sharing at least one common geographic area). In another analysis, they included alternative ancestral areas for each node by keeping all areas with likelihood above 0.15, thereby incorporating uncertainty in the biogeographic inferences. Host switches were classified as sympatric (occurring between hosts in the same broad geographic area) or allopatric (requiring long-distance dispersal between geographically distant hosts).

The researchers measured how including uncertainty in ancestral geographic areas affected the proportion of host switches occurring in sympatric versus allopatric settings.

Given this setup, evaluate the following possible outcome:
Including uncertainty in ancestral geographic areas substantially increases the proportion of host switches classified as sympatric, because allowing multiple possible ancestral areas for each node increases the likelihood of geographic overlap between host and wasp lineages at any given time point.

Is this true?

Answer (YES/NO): YES